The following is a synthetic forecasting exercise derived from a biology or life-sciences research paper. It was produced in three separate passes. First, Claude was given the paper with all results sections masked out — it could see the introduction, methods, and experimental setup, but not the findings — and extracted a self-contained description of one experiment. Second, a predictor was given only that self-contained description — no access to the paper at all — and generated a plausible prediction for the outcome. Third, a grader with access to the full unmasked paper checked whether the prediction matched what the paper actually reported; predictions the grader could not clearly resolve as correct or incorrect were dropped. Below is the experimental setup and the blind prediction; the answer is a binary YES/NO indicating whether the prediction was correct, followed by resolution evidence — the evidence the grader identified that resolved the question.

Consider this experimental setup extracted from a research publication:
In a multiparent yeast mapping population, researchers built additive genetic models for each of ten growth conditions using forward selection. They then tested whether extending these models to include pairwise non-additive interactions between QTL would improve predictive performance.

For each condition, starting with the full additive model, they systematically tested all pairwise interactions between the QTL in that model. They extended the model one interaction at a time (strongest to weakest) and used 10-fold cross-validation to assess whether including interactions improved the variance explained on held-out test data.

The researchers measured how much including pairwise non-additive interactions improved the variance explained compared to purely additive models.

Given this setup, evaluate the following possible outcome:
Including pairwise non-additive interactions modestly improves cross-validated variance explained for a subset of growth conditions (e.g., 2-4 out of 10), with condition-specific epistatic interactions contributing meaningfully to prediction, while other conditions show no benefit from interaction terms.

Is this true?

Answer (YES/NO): NO